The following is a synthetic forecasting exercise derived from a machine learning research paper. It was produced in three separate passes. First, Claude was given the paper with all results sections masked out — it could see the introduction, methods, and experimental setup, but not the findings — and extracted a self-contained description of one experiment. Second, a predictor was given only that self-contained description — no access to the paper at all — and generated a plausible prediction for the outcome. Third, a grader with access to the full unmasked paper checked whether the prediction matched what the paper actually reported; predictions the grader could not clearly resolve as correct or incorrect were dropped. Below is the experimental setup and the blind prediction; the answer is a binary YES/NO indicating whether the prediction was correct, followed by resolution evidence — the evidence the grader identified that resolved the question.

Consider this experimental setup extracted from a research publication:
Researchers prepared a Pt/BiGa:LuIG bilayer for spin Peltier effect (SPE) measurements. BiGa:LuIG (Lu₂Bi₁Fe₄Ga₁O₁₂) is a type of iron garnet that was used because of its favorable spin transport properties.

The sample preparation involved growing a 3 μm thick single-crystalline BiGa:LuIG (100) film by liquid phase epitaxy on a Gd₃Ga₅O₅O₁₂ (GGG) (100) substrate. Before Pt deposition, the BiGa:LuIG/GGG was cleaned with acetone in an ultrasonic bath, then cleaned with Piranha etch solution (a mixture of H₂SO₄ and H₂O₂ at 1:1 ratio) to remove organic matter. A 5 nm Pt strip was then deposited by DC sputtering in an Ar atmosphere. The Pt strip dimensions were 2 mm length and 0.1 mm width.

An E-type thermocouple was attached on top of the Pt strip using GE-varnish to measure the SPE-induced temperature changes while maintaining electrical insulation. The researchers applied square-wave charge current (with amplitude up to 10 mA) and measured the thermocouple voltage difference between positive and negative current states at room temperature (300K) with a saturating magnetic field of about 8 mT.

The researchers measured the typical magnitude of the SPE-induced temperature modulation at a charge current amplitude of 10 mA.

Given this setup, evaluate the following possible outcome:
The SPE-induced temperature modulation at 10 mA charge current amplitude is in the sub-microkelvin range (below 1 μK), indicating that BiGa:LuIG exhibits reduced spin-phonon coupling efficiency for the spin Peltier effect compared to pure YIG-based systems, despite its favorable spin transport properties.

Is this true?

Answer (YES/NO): NO